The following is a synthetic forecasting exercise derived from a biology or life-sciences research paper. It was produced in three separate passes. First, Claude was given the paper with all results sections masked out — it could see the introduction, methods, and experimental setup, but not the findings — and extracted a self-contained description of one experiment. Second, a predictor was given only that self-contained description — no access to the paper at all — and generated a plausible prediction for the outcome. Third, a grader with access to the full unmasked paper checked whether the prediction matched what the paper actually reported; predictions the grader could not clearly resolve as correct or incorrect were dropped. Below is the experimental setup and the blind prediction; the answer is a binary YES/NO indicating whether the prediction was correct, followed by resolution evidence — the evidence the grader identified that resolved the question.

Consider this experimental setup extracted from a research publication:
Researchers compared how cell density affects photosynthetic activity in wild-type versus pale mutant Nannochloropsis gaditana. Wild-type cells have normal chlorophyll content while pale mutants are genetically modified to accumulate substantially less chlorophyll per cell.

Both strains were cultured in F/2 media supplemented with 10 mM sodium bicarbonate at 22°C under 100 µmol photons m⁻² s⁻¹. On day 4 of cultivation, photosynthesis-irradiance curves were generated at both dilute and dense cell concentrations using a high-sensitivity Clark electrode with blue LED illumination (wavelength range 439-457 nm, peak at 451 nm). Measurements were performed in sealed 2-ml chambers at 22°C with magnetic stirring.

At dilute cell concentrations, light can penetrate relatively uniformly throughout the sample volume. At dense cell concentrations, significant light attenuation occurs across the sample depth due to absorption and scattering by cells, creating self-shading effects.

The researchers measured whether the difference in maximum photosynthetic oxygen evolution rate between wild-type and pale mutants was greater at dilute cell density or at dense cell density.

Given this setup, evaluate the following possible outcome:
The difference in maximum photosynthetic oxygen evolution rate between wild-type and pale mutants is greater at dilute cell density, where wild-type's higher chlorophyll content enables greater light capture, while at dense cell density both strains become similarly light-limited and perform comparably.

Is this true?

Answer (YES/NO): NO